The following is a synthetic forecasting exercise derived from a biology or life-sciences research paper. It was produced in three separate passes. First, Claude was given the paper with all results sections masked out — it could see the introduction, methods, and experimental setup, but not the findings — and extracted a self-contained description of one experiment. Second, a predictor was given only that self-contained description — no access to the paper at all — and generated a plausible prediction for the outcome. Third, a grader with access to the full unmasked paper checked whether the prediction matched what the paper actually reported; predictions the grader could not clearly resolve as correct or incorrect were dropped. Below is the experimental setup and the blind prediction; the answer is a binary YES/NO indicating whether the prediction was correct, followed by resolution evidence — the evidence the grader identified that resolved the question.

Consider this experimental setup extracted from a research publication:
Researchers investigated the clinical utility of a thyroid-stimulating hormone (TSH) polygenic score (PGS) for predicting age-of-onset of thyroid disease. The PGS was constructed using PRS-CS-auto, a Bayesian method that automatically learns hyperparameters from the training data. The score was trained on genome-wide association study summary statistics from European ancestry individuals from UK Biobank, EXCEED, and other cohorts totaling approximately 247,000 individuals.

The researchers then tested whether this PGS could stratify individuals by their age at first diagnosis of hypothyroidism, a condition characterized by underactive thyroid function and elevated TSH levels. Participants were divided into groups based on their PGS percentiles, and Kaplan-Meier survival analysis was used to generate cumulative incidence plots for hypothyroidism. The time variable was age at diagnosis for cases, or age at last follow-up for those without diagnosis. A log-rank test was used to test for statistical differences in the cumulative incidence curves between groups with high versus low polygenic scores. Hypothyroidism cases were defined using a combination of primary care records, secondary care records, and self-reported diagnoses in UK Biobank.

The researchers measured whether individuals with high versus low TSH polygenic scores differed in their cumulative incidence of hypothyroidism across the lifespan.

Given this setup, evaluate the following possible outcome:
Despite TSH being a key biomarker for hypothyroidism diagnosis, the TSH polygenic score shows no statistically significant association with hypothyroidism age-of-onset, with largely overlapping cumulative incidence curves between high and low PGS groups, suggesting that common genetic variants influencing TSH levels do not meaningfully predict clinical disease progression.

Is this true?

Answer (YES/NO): NO